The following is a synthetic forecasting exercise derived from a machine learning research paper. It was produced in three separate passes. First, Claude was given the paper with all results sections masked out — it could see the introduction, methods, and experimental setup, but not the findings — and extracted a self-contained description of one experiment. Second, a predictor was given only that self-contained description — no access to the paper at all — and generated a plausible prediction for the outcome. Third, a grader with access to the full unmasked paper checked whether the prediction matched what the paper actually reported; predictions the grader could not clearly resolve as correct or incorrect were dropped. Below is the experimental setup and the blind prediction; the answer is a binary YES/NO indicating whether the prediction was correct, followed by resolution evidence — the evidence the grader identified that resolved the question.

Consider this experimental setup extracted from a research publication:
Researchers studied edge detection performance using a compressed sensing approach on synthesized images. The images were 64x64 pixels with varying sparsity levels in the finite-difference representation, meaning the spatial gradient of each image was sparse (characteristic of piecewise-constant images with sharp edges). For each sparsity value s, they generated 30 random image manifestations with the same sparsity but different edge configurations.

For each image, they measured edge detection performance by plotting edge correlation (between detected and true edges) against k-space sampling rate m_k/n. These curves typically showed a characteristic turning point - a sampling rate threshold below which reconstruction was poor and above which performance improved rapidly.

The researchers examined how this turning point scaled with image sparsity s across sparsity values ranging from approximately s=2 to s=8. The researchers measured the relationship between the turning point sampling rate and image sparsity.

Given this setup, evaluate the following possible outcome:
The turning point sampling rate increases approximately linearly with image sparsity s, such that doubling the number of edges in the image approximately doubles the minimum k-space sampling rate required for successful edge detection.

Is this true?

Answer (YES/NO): NO